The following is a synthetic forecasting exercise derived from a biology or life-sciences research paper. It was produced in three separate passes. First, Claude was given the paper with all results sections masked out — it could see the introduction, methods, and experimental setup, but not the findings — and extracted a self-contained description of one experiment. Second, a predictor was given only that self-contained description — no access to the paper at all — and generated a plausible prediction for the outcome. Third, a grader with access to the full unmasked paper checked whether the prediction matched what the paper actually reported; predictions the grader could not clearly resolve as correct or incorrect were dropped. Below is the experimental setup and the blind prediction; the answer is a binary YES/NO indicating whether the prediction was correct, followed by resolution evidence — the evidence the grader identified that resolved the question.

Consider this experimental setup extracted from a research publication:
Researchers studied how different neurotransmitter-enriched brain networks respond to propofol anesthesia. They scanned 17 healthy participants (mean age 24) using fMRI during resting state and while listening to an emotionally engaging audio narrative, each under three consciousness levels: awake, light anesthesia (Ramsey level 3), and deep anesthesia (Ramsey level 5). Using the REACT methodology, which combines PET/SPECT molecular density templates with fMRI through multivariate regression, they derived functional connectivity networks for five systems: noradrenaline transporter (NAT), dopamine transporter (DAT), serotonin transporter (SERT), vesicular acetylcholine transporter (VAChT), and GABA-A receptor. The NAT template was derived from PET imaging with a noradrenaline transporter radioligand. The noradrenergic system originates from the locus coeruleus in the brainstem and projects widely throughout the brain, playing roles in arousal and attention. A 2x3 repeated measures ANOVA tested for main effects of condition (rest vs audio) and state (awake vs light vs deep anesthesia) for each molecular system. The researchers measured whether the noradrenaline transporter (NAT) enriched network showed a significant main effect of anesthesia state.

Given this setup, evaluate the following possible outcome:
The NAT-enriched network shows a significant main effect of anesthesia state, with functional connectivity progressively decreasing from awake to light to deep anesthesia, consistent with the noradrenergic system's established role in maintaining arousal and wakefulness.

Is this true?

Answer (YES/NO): NO